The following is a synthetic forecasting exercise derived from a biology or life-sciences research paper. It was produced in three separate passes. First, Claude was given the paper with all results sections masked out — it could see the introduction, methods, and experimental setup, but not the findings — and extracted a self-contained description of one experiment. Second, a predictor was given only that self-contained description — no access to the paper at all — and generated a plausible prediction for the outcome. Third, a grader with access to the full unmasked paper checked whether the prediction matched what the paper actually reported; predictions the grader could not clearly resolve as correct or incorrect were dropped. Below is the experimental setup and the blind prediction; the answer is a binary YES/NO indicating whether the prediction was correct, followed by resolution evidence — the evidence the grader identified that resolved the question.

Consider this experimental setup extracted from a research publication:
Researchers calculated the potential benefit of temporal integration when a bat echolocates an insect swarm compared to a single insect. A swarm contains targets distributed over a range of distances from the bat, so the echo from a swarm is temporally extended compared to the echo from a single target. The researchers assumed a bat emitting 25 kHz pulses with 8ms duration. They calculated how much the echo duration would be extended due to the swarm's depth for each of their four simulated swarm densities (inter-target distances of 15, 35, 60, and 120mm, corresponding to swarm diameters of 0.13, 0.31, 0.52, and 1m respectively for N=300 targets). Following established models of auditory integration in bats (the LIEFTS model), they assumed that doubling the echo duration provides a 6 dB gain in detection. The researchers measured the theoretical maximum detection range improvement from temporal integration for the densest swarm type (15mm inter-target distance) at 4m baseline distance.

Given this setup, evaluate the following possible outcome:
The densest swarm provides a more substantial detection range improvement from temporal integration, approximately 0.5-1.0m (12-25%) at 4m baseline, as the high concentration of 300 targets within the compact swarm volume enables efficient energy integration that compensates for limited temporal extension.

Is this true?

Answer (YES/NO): NO